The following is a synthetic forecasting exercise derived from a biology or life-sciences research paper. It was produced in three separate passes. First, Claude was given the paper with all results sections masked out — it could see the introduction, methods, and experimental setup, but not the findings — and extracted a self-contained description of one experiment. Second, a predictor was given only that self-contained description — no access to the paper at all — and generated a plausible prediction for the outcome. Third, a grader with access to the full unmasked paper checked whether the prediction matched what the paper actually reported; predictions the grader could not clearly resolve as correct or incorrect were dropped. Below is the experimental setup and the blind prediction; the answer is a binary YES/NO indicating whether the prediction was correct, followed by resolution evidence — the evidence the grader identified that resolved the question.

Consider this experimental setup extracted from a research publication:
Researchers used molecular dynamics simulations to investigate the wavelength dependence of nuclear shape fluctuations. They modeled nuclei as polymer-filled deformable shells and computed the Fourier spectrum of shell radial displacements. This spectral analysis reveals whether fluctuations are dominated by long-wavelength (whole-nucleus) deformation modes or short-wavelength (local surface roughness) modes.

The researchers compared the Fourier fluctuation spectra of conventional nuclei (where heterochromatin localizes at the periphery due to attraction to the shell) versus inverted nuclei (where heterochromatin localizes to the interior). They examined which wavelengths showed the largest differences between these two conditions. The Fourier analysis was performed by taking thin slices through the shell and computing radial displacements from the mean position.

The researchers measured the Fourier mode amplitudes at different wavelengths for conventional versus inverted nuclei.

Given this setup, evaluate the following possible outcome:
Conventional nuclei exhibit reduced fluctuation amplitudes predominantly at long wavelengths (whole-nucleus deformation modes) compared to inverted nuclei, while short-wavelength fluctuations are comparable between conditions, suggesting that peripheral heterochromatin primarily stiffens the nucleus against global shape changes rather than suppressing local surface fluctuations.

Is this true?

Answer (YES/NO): NO